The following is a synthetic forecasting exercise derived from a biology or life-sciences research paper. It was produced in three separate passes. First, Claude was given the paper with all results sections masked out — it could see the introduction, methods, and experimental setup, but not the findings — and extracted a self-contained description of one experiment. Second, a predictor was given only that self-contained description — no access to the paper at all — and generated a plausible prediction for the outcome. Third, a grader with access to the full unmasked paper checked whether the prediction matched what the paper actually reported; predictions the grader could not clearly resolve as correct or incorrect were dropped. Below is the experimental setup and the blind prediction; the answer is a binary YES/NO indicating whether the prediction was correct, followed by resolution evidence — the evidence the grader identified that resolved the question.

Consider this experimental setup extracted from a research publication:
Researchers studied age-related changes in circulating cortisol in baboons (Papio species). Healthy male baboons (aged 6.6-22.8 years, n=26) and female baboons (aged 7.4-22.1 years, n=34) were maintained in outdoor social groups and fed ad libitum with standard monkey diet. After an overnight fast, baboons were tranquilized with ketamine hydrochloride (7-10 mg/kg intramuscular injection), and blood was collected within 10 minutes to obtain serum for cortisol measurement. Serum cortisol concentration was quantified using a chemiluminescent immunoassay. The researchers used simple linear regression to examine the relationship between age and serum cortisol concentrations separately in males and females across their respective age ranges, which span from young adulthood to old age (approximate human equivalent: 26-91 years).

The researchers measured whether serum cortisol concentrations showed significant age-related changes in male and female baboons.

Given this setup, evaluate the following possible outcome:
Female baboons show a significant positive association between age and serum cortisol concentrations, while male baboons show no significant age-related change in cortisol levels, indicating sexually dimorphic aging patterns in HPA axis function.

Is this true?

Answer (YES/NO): NO